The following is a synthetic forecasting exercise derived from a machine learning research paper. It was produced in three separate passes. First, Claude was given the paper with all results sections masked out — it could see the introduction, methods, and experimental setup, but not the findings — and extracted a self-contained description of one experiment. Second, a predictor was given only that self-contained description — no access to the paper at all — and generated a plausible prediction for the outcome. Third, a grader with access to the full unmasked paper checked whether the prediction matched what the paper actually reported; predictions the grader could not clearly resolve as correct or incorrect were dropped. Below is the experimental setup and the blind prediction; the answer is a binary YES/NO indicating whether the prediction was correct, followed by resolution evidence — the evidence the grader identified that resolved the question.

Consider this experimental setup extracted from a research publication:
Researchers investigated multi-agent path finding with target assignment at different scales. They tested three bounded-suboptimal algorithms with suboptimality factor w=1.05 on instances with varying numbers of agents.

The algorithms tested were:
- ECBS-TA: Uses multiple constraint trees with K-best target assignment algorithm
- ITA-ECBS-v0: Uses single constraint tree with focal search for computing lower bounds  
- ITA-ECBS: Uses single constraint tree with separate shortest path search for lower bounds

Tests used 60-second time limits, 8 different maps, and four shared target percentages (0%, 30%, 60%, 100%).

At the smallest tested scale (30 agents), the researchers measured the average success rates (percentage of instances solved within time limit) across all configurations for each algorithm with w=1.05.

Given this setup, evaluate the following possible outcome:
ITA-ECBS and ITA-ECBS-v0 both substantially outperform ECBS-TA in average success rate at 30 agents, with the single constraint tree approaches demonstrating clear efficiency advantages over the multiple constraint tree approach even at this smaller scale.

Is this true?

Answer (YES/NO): NO